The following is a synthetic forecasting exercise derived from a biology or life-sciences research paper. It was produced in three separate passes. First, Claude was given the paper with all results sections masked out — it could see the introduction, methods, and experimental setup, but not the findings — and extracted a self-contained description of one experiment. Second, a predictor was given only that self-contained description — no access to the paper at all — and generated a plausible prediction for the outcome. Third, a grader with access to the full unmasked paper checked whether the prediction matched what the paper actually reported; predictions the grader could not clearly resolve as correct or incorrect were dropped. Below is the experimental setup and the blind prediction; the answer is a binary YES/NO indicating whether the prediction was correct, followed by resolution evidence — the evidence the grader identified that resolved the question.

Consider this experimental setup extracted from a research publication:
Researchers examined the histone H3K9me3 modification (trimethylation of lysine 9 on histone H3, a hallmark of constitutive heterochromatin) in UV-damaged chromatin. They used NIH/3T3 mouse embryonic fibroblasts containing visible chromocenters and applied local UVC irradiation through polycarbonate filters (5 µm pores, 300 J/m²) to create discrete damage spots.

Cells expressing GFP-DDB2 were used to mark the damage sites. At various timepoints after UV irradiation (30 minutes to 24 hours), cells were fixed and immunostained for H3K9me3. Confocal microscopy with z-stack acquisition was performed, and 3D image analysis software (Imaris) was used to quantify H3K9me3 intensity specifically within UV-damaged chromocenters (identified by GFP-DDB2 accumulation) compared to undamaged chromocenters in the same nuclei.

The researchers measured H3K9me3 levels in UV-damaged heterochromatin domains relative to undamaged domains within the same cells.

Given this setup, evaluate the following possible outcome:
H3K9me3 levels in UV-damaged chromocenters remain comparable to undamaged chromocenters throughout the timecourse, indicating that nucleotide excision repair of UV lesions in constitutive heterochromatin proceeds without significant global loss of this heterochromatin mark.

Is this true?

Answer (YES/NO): NO